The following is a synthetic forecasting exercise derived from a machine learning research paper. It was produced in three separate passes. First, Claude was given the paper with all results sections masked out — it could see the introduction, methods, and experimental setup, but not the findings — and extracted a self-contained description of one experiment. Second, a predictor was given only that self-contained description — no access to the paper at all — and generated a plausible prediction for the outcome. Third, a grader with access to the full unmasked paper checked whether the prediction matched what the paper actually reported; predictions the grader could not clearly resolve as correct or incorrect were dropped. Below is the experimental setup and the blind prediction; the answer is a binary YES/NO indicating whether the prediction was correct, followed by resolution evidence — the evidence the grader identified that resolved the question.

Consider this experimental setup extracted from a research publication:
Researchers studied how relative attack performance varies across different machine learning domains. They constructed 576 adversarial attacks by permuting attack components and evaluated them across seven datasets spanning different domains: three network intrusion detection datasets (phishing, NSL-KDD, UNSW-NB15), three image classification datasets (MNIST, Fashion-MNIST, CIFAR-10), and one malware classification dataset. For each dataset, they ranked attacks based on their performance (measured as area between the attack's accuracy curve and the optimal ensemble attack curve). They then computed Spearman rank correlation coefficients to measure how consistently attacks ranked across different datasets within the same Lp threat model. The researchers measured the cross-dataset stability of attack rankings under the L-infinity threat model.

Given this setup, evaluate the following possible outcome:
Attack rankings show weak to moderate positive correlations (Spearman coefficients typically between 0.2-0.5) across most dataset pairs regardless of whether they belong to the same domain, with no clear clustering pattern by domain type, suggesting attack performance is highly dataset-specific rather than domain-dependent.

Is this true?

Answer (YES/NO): NO